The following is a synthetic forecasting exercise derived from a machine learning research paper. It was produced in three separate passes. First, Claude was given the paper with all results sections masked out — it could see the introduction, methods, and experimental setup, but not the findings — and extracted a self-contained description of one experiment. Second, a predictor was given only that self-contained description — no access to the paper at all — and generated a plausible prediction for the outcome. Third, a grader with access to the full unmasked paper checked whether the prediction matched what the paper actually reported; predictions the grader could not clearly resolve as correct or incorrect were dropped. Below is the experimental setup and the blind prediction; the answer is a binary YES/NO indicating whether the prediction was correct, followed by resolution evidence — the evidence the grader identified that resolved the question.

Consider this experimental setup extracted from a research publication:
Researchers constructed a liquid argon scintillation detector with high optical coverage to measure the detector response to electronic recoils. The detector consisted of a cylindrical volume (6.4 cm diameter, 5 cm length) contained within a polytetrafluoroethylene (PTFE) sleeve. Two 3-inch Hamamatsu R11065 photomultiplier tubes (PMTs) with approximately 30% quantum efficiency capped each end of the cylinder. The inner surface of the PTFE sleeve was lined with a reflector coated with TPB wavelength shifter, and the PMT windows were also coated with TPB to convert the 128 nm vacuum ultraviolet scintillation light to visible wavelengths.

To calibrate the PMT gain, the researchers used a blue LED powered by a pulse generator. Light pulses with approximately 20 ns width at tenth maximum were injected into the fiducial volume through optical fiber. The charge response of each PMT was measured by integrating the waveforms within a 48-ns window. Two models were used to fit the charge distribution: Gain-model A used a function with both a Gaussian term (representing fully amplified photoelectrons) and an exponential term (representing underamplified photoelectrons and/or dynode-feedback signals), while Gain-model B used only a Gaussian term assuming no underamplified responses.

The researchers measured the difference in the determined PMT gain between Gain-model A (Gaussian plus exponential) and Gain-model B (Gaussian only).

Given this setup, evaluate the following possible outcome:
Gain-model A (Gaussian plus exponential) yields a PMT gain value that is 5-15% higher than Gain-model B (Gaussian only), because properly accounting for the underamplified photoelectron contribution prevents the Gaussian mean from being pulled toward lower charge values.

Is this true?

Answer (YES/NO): NO